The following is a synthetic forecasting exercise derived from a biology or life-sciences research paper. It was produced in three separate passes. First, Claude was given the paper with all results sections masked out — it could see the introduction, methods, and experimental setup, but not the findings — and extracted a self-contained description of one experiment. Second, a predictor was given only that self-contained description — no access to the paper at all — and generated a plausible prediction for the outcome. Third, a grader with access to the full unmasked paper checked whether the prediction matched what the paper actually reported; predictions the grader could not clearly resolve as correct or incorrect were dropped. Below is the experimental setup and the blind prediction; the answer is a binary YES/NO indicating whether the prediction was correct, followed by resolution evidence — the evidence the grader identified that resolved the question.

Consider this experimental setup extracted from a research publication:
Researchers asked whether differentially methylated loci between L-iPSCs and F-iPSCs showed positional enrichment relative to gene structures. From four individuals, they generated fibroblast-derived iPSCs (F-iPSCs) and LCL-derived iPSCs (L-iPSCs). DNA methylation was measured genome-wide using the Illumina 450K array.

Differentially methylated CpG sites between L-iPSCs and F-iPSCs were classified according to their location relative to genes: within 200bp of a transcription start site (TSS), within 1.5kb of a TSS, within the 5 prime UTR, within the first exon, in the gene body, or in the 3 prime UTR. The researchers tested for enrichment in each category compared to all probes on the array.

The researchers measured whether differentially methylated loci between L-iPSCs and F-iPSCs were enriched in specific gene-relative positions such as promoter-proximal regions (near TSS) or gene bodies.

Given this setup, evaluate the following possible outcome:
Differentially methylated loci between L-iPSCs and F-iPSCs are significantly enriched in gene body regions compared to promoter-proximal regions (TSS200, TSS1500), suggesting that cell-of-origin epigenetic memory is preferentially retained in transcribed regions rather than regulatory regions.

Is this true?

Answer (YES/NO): NO